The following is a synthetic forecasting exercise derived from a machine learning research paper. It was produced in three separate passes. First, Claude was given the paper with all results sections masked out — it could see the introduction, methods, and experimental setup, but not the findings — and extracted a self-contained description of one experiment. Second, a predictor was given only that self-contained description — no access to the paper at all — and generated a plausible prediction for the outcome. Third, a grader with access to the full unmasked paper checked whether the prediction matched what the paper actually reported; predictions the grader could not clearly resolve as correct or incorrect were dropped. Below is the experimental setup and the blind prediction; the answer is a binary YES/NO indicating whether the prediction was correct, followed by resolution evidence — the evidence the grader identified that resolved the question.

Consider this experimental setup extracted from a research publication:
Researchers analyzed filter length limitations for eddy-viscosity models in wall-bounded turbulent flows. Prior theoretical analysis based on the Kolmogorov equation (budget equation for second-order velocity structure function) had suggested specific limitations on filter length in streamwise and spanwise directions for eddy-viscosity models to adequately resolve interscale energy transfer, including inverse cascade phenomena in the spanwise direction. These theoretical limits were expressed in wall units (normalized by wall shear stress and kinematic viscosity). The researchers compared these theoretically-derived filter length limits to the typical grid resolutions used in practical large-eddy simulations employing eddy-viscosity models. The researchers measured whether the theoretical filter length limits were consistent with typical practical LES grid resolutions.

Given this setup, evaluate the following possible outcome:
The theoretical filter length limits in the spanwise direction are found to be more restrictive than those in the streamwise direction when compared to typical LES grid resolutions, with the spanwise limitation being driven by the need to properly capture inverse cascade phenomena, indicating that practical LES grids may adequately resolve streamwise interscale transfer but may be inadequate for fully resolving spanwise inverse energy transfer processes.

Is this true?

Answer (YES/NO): YES